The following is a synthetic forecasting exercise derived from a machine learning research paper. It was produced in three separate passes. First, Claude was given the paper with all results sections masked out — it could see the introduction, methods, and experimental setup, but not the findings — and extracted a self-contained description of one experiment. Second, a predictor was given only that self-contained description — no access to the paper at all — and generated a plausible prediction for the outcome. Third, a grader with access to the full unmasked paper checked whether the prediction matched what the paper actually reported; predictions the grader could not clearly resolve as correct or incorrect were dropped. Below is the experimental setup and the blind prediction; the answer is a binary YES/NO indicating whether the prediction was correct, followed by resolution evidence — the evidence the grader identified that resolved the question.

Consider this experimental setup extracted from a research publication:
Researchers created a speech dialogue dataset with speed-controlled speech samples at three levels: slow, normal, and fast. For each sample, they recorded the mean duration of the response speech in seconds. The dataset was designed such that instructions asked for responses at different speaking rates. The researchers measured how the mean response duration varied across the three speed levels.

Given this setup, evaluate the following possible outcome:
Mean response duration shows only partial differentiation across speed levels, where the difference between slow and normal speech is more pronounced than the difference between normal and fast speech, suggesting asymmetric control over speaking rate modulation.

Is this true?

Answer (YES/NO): NO